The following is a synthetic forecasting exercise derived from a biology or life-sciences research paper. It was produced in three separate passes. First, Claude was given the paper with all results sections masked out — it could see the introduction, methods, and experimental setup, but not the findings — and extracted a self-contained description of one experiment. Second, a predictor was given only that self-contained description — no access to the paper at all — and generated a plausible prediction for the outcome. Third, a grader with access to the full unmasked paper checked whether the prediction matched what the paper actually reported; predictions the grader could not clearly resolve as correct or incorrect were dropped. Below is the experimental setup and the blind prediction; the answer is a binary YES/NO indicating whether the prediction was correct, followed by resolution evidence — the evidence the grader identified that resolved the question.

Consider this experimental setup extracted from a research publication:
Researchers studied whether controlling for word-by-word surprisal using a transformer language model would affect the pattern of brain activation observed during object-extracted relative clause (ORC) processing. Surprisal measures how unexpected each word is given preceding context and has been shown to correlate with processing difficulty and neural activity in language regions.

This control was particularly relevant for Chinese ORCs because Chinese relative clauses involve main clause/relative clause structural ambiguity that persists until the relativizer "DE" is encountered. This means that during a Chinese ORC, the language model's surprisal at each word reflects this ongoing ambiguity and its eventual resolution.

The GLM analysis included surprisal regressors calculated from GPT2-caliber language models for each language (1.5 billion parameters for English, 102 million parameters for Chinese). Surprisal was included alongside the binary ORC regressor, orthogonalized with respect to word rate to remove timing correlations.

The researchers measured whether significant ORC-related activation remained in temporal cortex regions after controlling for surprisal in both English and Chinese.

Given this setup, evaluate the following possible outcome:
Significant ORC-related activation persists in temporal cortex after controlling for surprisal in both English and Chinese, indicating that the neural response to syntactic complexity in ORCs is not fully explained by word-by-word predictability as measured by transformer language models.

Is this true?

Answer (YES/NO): YES